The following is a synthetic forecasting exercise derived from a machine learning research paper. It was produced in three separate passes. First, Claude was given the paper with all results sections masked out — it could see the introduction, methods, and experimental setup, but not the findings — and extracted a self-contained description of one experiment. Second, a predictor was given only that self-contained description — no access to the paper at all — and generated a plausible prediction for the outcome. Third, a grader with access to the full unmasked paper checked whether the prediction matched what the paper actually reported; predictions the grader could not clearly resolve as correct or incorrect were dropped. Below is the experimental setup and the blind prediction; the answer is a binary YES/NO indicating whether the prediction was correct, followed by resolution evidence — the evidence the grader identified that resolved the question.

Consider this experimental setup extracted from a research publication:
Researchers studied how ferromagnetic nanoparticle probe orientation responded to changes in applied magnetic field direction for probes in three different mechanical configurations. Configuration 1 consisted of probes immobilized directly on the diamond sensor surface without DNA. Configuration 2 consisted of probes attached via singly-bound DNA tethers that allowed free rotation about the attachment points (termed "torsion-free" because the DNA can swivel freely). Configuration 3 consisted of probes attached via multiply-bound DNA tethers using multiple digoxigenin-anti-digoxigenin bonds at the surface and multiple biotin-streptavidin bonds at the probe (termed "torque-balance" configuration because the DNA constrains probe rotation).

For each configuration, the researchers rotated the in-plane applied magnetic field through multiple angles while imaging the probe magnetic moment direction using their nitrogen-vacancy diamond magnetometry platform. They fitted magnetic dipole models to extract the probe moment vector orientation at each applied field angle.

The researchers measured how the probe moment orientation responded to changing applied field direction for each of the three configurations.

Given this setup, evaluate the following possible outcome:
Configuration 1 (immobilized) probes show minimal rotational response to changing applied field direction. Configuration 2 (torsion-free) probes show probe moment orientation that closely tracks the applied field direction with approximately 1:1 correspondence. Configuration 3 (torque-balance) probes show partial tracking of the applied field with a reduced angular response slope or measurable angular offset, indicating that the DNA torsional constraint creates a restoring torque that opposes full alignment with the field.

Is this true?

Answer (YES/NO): YES